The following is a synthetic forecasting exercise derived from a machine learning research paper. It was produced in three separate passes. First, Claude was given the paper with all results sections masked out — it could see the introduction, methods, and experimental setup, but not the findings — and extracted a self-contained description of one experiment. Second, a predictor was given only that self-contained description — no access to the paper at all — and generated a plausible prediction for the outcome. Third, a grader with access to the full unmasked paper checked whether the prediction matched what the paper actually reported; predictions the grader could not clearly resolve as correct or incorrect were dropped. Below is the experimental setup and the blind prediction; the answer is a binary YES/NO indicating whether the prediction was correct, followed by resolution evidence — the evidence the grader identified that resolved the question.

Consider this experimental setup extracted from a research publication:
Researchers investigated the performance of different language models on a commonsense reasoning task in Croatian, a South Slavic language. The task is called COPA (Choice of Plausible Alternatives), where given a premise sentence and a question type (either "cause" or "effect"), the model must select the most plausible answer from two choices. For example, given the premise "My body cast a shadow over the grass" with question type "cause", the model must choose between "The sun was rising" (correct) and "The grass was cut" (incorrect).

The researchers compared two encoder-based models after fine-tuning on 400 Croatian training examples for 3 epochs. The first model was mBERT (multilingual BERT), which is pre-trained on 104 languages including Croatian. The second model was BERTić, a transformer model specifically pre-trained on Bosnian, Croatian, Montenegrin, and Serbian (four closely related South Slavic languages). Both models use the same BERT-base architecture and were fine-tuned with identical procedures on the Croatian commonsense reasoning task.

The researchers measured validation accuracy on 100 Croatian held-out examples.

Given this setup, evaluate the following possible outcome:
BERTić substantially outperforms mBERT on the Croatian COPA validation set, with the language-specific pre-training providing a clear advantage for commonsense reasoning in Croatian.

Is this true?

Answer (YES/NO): YES